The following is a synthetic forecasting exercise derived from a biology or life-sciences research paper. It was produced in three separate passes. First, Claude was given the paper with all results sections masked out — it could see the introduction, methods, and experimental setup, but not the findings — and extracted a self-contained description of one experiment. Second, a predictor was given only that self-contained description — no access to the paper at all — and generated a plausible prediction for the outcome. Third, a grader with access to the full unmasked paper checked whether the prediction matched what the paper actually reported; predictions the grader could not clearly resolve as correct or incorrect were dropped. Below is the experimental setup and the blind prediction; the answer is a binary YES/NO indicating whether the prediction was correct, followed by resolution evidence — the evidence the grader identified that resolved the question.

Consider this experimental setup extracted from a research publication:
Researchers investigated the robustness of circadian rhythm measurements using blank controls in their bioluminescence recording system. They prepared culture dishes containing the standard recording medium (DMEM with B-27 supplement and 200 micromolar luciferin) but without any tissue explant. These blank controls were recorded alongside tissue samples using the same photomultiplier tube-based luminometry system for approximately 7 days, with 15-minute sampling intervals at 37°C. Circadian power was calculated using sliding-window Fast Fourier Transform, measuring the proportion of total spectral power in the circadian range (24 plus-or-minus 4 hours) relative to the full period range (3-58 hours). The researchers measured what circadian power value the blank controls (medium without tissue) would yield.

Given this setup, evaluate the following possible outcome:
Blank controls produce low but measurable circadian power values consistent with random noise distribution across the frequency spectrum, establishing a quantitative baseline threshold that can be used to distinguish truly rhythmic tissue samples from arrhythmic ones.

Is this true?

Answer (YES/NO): YES